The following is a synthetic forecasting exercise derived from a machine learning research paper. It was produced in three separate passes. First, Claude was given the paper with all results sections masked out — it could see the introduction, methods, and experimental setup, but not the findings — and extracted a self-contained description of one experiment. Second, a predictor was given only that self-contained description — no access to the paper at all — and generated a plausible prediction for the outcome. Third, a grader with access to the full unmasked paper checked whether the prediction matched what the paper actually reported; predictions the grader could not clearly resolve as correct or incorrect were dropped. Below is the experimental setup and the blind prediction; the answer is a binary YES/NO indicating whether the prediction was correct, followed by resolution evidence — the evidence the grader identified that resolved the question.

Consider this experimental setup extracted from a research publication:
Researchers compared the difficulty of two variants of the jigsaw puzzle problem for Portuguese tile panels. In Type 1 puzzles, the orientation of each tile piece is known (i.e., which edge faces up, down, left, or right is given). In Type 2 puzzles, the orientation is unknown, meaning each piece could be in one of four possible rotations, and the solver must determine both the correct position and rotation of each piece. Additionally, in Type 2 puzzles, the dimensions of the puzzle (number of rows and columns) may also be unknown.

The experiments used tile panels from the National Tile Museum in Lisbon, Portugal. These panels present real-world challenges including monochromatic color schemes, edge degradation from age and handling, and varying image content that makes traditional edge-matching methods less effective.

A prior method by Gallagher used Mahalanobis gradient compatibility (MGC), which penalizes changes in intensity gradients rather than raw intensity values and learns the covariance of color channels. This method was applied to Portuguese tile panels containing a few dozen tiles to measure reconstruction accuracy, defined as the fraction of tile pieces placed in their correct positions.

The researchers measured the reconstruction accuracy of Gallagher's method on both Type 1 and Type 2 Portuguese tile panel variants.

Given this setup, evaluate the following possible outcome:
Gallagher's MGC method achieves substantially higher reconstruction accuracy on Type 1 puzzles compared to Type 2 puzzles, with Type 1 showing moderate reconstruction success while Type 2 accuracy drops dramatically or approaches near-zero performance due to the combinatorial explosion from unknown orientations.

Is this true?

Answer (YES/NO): NO